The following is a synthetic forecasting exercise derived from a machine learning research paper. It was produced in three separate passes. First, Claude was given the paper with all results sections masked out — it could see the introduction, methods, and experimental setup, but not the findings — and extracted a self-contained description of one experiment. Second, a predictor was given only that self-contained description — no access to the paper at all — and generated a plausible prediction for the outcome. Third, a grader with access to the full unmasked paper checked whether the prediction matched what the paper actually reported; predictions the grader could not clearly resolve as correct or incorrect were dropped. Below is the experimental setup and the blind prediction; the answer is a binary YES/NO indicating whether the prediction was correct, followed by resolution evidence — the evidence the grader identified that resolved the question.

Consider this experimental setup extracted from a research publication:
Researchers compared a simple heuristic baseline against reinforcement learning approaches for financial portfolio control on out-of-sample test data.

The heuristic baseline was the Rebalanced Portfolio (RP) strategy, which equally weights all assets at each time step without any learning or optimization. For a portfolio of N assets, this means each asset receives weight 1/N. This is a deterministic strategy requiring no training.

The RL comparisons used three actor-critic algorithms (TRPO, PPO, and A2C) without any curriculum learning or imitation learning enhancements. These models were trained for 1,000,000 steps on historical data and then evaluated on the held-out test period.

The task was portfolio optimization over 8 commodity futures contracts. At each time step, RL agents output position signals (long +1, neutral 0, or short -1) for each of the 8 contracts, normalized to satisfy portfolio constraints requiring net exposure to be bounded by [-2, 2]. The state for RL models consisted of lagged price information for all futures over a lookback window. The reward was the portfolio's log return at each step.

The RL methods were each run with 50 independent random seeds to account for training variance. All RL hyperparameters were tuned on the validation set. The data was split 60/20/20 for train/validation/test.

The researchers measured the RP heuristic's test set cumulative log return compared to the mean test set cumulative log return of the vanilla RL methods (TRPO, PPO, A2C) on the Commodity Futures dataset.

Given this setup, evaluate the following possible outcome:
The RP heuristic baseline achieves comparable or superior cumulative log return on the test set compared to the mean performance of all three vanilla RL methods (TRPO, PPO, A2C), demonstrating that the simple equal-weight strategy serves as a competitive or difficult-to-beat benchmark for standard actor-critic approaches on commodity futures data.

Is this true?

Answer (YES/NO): YES